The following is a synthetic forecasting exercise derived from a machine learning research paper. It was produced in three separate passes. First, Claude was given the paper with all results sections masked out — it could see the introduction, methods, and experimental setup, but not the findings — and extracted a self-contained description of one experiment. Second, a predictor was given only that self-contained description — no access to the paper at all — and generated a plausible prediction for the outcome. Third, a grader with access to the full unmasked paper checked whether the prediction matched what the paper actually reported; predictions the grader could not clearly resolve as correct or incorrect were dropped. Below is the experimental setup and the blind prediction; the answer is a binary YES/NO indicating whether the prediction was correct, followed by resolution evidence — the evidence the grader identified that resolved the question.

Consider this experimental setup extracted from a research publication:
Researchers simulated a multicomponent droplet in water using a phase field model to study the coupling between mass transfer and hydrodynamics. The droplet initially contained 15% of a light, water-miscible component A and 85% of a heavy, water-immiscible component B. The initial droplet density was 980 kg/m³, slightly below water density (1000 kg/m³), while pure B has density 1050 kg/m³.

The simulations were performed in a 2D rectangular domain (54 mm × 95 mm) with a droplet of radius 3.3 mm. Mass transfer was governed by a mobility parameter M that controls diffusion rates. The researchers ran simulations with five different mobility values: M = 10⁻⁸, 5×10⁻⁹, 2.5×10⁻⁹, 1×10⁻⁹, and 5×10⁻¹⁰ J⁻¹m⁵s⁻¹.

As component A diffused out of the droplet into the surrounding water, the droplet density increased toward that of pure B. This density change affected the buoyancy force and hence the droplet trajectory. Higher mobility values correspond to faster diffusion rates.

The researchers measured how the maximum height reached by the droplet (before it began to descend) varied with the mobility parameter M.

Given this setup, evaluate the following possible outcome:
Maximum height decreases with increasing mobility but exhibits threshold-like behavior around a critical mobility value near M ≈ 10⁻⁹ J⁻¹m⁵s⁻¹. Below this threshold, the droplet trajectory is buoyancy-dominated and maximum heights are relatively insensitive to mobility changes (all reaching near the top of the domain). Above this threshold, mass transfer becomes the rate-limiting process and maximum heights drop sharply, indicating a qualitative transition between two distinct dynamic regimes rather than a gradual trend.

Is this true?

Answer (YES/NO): NO